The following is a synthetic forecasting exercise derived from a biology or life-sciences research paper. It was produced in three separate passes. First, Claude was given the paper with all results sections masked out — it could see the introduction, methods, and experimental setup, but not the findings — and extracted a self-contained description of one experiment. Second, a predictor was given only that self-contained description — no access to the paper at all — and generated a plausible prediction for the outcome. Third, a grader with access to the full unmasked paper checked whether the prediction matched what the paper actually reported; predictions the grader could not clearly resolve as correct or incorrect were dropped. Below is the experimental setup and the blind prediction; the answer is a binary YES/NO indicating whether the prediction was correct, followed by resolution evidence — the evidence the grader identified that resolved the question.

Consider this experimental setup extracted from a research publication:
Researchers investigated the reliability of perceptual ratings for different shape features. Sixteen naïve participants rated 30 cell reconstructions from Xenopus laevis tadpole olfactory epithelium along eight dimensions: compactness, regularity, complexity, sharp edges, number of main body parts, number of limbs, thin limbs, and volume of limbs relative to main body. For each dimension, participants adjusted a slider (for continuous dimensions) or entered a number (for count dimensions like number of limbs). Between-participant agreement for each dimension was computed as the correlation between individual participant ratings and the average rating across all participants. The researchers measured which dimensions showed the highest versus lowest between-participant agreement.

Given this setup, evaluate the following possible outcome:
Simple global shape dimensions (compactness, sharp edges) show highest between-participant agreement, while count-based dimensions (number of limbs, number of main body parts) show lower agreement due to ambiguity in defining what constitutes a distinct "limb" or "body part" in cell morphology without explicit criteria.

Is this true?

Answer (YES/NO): NO